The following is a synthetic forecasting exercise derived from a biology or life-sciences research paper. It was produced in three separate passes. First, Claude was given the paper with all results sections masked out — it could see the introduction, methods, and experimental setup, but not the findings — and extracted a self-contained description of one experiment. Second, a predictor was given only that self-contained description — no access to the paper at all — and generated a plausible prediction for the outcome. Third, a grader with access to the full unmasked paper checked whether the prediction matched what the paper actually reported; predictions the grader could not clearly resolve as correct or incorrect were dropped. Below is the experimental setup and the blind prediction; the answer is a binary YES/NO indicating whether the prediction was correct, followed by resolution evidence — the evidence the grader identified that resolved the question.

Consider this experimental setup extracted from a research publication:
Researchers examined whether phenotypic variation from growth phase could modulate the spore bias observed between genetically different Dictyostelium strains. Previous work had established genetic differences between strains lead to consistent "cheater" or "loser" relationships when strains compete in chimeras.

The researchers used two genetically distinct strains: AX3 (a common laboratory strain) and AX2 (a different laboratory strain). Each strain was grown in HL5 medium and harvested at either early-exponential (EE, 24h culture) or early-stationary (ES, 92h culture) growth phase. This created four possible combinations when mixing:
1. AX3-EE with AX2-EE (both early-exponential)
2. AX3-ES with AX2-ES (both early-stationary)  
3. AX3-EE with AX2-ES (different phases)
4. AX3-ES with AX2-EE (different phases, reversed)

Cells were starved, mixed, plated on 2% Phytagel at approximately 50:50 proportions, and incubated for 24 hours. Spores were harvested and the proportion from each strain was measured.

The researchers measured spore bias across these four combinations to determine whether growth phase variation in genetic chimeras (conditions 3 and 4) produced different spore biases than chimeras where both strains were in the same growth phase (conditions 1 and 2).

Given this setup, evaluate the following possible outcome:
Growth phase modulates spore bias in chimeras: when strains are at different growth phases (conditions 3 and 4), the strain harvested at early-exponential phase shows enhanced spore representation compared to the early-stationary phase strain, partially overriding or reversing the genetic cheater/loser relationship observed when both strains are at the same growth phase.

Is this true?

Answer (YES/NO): NO